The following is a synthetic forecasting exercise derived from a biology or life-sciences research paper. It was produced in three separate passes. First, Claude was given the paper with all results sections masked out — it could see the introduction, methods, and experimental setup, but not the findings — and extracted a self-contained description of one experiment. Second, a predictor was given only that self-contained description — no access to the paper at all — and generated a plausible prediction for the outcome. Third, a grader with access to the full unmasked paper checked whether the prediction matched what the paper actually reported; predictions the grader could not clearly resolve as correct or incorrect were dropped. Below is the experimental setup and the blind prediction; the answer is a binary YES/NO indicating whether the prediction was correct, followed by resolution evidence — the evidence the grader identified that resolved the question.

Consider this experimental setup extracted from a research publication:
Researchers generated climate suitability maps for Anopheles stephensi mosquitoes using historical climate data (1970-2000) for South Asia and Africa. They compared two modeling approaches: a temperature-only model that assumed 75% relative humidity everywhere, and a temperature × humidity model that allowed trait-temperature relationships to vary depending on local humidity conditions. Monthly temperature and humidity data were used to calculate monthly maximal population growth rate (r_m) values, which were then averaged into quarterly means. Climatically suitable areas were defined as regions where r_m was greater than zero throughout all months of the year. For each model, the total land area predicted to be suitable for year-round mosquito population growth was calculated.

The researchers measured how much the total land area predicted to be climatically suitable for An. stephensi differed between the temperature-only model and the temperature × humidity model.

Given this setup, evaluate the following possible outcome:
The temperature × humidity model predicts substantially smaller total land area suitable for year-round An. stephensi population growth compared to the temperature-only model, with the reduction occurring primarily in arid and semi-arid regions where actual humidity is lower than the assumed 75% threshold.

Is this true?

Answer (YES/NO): NO